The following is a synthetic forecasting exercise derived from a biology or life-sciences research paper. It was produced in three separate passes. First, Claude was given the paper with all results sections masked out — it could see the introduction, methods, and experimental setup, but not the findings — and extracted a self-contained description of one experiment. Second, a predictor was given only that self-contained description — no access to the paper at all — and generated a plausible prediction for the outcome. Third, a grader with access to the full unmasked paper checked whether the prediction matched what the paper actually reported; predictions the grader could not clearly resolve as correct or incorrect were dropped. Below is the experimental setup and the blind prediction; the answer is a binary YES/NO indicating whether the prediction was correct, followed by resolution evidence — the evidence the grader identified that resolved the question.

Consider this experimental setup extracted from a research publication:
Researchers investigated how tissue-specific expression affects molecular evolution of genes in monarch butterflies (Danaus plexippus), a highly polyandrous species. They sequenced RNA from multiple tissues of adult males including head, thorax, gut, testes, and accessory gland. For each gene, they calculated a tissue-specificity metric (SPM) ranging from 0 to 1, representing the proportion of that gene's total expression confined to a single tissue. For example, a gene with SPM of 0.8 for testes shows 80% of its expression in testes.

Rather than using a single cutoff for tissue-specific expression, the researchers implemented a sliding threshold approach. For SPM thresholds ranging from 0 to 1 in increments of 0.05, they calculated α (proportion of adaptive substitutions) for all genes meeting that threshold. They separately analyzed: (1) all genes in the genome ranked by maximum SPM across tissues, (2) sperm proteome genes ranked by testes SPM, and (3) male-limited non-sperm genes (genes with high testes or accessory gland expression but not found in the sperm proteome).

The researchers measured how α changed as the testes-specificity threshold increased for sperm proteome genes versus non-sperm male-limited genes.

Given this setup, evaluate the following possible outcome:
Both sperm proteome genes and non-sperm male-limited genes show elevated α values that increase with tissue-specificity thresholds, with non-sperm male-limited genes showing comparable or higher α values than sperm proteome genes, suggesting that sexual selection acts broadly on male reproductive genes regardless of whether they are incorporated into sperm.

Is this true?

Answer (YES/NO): NO